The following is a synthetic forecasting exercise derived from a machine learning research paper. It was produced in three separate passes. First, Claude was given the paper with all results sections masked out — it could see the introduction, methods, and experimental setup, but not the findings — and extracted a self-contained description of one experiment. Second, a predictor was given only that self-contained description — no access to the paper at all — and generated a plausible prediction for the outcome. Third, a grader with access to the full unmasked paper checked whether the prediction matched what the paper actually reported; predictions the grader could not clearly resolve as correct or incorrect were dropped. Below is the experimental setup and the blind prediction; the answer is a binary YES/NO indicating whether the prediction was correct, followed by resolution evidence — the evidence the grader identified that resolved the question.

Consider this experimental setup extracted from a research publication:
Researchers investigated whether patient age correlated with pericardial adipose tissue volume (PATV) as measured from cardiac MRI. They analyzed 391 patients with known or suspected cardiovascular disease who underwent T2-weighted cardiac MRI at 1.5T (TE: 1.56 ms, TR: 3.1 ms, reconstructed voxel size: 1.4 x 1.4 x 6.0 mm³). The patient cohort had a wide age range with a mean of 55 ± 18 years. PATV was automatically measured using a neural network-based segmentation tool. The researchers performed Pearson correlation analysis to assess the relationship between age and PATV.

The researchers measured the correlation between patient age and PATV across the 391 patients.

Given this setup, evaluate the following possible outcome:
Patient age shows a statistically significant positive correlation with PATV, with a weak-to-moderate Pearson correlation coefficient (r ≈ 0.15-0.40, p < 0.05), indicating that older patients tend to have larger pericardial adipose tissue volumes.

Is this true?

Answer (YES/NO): YES